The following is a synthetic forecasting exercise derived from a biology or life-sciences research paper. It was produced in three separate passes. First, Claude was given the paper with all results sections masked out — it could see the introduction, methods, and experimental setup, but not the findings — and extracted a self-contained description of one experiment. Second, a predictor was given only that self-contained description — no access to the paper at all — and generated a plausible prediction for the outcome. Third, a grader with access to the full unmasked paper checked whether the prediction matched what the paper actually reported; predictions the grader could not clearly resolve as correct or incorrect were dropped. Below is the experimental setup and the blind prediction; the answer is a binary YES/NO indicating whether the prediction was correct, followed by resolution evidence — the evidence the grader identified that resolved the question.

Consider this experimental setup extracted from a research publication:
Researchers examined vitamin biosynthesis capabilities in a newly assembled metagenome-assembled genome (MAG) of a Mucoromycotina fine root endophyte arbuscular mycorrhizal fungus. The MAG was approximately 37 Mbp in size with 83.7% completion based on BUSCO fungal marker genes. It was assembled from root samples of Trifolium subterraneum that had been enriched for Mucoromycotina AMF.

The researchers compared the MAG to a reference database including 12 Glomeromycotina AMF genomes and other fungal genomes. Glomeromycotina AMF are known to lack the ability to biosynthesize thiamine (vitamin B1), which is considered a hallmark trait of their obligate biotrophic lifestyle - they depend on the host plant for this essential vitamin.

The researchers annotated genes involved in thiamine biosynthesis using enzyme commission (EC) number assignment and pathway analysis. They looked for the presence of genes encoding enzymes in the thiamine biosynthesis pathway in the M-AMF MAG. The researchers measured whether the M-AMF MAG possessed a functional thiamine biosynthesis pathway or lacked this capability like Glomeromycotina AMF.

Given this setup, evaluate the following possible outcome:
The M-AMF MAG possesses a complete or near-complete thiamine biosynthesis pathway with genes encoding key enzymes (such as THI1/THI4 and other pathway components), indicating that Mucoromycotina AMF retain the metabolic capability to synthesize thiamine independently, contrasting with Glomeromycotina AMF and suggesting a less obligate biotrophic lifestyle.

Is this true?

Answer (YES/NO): NO